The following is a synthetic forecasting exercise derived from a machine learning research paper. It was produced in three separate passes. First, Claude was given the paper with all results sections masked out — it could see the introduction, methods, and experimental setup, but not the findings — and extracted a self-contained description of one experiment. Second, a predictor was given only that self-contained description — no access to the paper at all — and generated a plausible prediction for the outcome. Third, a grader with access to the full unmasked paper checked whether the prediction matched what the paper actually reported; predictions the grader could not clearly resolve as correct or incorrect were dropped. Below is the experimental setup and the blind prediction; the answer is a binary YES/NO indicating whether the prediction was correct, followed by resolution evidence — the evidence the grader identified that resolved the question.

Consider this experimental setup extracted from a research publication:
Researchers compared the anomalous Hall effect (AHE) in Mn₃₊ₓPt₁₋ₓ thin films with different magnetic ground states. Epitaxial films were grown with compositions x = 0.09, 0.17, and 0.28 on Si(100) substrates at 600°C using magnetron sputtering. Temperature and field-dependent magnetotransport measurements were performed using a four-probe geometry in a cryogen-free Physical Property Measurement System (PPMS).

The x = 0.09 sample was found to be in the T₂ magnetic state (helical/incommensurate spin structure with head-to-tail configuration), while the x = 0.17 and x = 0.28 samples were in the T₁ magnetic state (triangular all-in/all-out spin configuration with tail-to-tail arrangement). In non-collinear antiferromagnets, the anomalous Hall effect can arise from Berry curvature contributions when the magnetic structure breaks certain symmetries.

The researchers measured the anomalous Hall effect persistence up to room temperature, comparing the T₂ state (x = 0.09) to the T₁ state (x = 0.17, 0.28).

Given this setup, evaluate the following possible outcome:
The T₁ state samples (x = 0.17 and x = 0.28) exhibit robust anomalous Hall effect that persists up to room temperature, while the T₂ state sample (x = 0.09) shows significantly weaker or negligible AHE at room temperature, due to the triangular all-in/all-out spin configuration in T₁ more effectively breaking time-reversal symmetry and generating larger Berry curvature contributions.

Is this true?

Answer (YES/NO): YES